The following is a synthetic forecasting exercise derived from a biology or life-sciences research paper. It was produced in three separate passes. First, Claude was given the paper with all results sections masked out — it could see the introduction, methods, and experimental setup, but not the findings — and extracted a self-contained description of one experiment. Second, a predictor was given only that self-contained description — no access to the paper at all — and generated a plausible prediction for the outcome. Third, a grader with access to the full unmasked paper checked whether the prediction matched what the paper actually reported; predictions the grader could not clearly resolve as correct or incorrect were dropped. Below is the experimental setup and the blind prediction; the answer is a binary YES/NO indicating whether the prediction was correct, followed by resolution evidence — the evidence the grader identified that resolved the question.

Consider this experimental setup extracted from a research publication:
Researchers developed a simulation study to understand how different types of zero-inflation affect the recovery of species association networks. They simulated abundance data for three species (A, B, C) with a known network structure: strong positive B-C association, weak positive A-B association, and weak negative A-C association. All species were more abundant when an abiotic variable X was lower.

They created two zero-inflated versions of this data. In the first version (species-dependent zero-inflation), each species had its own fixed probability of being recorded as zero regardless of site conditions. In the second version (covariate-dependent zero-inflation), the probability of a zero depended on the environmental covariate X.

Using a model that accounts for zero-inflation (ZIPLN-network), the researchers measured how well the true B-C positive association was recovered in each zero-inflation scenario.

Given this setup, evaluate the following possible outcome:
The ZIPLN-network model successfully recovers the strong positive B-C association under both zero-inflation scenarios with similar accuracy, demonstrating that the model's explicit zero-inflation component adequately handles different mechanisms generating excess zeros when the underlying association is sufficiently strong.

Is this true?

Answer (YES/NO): NO